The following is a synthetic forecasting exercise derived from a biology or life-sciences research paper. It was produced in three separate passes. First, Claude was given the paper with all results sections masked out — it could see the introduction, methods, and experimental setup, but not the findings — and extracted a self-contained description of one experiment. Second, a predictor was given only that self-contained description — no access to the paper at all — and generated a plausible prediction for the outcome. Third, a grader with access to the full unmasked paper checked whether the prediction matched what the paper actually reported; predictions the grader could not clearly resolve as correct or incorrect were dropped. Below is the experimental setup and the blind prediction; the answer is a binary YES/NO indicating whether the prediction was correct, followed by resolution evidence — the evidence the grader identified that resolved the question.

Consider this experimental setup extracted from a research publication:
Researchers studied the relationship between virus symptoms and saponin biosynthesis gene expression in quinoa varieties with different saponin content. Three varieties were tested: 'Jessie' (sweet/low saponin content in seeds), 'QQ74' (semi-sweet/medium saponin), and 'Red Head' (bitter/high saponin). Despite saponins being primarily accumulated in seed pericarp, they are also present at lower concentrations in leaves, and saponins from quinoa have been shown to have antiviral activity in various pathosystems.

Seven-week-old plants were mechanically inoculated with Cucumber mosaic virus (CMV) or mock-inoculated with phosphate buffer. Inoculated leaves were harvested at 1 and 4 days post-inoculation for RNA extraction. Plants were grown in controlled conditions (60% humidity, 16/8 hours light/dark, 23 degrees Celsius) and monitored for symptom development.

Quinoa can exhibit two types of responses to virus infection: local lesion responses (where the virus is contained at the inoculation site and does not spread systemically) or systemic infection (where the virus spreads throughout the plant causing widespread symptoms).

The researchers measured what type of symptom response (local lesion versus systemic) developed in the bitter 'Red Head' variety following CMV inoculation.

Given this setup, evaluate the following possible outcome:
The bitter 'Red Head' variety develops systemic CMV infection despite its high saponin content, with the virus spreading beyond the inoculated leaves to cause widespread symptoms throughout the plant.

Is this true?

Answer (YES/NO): YES